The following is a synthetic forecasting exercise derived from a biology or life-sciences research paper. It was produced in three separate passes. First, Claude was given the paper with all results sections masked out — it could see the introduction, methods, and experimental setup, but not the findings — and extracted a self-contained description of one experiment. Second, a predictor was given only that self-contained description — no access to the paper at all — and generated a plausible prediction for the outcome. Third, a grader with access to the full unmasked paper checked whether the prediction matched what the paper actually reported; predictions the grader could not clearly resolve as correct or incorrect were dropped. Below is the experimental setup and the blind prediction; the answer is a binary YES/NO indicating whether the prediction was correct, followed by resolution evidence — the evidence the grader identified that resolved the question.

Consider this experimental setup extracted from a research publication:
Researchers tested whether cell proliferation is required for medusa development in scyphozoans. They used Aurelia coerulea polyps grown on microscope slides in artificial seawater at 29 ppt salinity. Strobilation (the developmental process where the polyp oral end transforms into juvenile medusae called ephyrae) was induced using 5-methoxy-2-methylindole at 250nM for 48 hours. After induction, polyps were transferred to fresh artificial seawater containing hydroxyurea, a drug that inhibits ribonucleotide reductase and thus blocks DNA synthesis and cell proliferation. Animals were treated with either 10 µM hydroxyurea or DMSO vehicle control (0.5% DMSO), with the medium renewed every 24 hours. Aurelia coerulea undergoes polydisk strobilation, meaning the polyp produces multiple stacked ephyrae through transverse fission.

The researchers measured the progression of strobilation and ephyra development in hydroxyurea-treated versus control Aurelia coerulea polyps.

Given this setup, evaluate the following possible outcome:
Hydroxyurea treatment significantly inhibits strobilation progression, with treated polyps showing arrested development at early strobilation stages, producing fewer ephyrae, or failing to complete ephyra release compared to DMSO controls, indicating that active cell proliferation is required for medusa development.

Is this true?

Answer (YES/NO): YES